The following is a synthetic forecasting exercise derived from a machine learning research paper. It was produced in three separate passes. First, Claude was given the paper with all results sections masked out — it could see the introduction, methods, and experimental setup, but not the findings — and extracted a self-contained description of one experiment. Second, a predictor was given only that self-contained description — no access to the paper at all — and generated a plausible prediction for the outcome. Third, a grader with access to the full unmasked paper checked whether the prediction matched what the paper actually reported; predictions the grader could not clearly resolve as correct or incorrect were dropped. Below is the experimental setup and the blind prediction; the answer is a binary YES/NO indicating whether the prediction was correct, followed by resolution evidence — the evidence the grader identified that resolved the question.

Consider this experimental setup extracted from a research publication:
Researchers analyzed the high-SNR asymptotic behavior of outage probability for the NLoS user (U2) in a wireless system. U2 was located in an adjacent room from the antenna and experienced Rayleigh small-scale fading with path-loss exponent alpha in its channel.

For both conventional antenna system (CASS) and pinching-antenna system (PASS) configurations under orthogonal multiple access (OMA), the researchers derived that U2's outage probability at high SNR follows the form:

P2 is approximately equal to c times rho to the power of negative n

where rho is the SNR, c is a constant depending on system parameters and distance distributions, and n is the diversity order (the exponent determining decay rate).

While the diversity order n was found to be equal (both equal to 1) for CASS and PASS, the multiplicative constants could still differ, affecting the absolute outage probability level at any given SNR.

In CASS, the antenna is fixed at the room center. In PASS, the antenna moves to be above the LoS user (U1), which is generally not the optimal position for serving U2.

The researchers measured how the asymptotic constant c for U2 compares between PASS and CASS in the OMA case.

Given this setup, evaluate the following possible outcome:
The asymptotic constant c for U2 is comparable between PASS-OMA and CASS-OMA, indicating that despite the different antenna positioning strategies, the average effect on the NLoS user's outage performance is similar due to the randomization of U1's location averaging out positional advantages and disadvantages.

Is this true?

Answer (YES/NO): NO